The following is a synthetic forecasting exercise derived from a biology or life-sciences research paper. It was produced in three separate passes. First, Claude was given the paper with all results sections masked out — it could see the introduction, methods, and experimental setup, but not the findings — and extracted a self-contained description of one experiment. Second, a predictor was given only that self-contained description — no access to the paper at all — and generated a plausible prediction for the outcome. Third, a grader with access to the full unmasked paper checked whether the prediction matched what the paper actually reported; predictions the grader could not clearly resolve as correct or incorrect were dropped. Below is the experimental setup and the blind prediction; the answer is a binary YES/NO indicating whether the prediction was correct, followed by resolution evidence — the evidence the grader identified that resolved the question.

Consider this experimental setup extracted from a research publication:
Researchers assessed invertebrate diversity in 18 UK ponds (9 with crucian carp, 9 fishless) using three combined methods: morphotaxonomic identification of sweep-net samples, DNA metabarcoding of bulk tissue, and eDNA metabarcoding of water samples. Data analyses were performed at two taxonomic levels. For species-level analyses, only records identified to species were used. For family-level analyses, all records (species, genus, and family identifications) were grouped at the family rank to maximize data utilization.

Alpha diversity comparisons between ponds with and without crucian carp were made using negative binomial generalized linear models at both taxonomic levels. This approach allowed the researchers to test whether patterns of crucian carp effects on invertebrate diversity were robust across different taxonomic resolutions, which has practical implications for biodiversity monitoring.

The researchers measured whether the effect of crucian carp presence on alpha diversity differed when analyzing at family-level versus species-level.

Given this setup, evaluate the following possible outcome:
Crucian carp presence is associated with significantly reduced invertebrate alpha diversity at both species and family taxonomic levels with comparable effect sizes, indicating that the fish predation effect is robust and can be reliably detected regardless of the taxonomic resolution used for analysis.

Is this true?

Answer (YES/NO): NO